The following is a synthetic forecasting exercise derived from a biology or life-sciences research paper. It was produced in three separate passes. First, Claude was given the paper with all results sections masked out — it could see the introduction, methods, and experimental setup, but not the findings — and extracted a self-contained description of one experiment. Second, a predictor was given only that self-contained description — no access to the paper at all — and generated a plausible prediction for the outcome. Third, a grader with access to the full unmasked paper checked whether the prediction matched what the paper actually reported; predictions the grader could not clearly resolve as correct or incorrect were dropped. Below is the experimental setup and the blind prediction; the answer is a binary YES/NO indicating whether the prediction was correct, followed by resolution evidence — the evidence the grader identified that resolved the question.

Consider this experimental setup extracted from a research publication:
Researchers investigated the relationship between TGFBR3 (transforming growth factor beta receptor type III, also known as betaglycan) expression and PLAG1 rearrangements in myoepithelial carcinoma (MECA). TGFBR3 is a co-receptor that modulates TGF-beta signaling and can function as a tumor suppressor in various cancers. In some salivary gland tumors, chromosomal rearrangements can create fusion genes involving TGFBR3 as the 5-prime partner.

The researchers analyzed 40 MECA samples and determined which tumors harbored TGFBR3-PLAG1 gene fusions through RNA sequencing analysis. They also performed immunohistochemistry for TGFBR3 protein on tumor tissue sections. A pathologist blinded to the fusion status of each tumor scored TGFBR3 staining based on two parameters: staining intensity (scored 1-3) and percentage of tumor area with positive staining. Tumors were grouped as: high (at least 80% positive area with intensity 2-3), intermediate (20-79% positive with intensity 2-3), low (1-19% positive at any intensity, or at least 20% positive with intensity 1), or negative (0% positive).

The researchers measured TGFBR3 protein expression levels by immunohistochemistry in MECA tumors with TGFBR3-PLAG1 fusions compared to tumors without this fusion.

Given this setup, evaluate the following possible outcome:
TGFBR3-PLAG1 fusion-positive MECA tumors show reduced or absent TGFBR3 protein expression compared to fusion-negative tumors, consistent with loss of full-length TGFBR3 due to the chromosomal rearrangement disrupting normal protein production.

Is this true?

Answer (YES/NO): NO